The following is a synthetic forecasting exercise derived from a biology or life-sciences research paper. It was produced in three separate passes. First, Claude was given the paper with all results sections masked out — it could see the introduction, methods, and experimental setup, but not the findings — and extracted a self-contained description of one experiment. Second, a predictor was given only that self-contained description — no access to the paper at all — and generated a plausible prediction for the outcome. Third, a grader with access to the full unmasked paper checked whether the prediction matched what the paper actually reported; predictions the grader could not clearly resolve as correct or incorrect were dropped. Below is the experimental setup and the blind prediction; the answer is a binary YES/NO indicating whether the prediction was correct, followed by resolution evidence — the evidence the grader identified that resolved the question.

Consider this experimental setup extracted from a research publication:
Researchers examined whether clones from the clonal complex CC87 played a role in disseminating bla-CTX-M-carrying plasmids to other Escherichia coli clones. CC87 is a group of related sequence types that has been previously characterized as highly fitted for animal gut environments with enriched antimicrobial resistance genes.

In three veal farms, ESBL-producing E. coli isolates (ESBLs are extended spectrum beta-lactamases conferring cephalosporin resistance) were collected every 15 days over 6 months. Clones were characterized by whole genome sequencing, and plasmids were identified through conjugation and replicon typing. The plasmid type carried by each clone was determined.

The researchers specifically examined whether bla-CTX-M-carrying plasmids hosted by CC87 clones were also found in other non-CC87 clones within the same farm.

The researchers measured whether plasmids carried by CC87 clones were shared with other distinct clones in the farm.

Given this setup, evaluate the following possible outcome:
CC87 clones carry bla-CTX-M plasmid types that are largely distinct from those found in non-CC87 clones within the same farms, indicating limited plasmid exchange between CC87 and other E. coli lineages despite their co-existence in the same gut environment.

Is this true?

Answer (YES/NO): NO